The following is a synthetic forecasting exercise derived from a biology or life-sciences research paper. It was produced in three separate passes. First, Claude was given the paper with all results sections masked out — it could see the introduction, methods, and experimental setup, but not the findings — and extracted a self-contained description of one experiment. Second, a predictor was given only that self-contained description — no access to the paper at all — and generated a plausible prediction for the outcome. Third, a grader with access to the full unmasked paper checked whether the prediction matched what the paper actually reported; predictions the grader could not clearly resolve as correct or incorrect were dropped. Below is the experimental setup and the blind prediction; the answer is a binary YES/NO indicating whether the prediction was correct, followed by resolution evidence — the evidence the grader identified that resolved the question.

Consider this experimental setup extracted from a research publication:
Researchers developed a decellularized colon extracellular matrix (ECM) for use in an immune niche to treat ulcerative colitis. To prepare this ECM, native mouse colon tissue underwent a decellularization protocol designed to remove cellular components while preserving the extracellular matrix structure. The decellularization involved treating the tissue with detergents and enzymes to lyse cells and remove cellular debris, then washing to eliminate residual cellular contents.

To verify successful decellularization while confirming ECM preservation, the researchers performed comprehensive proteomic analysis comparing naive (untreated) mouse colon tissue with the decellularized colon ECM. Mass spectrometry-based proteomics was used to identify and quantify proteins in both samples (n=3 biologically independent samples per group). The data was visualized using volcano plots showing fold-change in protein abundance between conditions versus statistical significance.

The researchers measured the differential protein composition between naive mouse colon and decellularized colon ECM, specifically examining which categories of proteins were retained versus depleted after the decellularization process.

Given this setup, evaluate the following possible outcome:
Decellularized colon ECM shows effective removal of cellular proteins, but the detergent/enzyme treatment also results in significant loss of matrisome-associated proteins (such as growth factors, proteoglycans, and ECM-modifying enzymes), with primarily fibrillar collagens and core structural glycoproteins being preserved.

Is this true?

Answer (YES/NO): NO